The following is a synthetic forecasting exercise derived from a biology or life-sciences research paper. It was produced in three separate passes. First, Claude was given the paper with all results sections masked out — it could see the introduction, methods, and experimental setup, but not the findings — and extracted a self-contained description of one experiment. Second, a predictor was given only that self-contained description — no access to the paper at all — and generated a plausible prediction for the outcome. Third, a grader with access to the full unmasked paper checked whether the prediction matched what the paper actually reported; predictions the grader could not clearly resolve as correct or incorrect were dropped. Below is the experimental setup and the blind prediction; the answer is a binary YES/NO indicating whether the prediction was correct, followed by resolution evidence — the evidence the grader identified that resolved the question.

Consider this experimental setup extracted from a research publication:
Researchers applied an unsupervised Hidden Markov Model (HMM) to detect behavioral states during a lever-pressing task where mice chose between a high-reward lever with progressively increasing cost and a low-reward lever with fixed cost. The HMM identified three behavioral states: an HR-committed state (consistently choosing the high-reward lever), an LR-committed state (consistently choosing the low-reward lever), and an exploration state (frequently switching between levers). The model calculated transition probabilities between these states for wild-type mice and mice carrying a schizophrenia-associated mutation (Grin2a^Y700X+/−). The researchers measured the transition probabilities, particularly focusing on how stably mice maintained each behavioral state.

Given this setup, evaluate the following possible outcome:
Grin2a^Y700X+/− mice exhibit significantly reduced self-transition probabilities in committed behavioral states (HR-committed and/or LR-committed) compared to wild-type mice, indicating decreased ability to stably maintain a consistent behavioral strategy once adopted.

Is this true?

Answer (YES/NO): YES